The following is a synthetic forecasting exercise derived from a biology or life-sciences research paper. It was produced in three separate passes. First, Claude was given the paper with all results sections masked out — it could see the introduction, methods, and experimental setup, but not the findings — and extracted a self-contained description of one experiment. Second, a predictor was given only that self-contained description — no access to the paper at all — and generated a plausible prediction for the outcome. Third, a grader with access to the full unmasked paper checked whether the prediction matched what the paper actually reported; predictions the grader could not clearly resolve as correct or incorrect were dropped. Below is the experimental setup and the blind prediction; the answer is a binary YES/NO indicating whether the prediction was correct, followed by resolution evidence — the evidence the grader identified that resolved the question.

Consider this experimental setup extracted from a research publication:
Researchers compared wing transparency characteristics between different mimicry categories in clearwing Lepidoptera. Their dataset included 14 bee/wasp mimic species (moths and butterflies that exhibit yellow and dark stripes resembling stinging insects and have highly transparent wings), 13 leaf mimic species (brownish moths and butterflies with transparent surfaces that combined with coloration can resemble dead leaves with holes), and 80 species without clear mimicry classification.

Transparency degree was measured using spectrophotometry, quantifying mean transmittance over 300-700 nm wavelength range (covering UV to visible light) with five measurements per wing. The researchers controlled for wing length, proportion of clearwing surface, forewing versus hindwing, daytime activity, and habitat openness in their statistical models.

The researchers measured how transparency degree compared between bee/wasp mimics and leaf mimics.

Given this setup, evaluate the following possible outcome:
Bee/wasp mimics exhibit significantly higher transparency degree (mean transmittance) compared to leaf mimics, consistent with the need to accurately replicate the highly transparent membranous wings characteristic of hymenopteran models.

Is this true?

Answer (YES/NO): YES